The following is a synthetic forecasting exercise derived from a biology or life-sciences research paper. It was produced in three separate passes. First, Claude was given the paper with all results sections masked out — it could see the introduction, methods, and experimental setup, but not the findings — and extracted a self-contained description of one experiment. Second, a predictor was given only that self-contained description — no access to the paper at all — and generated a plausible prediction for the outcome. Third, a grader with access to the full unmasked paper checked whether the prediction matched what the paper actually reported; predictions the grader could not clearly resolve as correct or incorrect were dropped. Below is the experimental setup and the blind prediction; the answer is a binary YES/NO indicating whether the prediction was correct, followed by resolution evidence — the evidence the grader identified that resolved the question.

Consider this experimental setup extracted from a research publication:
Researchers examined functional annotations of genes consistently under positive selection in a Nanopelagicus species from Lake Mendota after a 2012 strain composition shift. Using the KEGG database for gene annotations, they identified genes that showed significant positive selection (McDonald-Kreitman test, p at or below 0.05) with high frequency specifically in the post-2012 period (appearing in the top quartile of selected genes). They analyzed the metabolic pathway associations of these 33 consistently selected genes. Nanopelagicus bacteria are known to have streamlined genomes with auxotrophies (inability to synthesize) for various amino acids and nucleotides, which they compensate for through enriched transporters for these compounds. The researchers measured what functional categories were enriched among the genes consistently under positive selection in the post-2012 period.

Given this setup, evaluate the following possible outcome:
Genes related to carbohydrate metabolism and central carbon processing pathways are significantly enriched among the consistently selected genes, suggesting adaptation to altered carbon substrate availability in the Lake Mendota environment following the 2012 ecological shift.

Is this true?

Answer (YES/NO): NO